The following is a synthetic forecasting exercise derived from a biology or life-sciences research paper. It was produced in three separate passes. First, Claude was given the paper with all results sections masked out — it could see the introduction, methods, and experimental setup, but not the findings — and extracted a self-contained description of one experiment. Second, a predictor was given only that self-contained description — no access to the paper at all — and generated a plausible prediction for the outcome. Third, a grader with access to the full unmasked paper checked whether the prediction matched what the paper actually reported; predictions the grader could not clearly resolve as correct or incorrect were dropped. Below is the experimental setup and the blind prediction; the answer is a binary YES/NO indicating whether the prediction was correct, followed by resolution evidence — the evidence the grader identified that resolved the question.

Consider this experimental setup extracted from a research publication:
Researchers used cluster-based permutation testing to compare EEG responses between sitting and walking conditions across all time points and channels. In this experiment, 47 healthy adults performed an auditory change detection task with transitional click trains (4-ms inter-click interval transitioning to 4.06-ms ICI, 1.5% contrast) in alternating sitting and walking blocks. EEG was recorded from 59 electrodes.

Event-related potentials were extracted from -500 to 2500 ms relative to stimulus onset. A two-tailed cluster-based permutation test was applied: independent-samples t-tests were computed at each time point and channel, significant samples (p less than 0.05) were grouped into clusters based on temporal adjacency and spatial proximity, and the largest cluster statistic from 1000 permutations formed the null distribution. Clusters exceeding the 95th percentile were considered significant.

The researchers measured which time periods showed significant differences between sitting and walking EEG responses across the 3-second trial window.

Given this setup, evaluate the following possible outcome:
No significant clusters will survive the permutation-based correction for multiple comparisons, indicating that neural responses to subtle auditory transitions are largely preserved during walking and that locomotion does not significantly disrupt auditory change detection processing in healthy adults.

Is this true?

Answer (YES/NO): NO